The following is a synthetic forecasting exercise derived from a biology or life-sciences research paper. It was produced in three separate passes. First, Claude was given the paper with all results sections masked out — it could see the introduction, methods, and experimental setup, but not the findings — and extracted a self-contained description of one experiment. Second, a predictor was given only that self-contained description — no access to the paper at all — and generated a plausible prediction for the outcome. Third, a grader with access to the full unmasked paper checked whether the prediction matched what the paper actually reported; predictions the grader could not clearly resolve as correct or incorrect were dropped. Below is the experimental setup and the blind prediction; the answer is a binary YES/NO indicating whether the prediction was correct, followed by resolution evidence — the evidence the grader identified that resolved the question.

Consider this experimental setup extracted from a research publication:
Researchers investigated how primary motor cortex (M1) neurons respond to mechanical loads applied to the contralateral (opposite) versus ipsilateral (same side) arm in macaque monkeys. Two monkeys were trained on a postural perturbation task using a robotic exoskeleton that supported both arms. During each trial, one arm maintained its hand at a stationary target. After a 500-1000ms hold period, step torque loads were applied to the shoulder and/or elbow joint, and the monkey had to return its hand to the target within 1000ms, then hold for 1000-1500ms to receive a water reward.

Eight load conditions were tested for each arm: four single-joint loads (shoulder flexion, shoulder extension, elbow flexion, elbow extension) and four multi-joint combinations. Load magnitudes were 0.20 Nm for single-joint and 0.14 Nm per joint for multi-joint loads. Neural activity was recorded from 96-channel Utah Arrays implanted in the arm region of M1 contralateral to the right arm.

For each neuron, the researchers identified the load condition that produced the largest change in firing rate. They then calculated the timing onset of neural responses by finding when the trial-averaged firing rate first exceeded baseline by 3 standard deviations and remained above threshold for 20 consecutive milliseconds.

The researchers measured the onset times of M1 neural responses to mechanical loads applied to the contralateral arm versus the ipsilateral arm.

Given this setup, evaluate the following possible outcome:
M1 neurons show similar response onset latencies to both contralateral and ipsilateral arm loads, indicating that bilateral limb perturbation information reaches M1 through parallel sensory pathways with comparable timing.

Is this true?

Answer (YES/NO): NO